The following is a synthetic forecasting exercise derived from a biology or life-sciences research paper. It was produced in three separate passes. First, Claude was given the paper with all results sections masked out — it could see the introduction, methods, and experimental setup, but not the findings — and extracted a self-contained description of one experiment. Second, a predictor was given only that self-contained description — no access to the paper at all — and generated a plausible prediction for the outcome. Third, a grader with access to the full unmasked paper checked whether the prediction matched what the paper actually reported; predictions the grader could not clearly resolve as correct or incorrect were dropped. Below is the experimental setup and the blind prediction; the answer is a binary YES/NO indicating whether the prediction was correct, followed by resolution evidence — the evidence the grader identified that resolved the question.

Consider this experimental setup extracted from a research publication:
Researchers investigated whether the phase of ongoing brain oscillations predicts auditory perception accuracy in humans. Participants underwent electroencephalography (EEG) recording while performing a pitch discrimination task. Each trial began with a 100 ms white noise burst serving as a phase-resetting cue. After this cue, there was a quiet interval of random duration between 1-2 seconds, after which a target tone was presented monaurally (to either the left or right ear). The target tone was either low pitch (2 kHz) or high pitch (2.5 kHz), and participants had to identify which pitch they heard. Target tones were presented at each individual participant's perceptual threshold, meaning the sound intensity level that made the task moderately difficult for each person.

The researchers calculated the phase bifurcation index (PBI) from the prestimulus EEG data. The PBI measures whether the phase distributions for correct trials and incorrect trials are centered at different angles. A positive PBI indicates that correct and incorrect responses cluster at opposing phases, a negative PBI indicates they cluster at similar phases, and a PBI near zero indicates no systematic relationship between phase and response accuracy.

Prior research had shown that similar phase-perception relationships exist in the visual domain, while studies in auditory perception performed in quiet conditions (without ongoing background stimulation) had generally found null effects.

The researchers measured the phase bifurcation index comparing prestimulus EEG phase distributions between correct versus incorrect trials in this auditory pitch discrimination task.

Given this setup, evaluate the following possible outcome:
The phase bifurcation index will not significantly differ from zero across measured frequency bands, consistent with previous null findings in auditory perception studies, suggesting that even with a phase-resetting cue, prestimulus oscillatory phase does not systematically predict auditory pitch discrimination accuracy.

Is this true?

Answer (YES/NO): NO